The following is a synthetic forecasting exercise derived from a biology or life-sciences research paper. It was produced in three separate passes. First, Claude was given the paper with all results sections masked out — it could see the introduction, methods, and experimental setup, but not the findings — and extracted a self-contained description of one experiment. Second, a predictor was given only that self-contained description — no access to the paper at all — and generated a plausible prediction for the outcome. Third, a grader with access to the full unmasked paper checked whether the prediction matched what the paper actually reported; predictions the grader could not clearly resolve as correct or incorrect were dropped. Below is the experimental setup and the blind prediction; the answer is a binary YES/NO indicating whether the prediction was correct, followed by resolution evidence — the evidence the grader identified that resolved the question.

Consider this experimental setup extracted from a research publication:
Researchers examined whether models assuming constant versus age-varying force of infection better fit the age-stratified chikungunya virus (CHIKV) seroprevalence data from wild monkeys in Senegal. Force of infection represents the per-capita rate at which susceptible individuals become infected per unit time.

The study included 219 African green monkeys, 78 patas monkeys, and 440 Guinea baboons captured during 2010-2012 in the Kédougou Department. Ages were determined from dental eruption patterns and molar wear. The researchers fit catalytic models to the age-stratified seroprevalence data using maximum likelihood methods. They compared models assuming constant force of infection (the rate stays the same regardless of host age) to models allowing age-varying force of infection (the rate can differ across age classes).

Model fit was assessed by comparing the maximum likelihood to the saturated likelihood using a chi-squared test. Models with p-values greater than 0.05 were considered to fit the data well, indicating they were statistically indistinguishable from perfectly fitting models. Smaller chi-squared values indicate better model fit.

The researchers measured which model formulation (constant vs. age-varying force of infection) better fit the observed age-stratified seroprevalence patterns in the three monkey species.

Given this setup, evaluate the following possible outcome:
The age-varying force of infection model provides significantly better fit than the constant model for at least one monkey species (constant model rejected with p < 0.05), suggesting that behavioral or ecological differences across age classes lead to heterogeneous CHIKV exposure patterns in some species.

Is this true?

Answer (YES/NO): YES